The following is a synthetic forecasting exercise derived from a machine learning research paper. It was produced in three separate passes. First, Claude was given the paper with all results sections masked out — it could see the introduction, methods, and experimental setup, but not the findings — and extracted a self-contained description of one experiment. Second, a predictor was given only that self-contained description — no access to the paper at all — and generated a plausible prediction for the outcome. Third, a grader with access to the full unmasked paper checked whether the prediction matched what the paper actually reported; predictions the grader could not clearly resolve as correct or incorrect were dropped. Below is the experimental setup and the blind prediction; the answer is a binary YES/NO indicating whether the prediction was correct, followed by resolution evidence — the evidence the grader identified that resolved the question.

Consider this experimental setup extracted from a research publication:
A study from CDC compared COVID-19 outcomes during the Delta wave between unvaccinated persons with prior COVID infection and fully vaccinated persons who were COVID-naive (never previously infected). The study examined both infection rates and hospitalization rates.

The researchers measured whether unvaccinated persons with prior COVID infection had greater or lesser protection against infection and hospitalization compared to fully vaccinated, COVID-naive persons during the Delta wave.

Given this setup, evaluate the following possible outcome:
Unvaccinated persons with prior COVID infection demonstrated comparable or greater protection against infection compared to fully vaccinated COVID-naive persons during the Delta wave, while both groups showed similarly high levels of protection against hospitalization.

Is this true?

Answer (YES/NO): NO